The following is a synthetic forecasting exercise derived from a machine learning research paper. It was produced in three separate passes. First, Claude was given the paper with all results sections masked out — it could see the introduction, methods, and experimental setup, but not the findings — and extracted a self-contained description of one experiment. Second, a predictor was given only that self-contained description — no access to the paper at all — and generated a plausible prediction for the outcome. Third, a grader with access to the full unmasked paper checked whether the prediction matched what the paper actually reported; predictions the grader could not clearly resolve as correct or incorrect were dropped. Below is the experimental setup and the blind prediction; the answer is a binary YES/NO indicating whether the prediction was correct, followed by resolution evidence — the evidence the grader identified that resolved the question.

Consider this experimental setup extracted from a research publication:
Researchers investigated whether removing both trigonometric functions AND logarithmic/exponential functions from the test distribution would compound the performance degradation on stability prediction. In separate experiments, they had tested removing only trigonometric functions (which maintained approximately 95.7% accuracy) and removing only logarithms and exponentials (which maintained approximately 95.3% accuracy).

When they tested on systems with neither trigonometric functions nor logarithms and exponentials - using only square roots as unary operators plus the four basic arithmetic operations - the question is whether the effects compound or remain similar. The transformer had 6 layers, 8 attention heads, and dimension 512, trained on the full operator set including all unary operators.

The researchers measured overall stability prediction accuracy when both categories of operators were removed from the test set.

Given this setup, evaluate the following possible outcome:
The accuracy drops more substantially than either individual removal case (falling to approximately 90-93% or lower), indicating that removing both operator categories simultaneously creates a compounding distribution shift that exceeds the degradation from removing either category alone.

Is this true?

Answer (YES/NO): NO